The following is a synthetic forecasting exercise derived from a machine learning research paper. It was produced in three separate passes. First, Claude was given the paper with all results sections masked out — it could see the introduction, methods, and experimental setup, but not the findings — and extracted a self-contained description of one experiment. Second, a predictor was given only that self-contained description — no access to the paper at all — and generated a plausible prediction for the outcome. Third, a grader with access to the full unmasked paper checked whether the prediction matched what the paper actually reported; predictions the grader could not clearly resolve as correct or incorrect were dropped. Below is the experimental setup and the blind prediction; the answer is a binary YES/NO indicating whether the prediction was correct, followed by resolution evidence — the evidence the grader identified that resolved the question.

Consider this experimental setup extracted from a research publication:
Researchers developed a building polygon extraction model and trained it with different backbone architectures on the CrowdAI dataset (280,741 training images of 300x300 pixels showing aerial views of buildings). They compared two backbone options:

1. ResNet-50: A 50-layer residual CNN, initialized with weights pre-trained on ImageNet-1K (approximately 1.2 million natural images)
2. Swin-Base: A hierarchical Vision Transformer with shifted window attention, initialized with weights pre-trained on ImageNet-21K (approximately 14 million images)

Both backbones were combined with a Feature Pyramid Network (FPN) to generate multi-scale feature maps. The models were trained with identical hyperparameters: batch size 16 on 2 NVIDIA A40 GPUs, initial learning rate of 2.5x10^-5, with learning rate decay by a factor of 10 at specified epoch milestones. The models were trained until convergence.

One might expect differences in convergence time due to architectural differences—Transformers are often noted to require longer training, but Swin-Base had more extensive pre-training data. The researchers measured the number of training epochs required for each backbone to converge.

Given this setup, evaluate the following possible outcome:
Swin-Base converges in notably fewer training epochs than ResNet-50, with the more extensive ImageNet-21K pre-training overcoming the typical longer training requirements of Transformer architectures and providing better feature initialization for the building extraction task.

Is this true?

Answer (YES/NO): NO